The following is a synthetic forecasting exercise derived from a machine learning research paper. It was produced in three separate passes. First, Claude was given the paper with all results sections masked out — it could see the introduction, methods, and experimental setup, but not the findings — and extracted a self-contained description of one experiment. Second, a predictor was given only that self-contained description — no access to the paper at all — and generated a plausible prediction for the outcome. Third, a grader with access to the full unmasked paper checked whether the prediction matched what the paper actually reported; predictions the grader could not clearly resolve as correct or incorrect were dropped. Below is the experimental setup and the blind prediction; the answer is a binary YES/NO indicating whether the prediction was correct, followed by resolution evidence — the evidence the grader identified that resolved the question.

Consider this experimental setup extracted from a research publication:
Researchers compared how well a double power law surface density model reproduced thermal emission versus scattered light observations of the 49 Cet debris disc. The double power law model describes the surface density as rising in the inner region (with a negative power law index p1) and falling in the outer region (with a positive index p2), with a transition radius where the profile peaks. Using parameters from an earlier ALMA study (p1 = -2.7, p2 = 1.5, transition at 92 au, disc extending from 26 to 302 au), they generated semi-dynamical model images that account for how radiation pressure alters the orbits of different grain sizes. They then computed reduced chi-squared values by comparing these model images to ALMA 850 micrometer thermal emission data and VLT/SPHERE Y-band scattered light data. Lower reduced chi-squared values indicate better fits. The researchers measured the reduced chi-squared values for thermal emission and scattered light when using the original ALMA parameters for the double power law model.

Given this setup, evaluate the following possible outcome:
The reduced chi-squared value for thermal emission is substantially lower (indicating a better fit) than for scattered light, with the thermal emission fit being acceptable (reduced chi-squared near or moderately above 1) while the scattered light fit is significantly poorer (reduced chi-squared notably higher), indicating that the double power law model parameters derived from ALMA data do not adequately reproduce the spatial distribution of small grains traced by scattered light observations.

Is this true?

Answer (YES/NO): YES